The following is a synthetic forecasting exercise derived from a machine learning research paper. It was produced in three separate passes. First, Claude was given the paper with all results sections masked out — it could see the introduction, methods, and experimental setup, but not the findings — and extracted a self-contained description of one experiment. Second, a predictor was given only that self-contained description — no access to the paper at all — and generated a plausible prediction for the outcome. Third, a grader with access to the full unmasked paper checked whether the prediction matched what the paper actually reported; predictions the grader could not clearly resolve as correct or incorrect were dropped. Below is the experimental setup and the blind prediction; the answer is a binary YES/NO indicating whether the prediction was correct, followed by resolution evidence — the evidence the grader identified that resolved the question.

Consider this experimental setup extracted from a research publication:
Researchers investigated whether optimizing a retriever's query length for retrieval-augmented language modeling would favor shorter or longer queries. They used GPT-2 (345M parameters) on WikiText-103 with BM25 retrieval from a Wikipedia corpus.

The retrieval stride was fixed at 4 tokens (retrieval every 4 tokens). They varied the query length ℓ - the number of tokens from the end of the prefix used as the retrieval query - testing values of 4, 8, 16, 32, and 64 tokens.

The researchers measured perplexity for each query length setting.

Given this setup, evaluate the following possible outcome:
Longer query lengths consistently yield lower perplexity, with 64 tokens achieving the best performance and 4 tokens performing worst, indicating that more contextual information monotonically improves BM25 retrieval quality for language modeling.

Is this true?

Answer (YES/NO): NO